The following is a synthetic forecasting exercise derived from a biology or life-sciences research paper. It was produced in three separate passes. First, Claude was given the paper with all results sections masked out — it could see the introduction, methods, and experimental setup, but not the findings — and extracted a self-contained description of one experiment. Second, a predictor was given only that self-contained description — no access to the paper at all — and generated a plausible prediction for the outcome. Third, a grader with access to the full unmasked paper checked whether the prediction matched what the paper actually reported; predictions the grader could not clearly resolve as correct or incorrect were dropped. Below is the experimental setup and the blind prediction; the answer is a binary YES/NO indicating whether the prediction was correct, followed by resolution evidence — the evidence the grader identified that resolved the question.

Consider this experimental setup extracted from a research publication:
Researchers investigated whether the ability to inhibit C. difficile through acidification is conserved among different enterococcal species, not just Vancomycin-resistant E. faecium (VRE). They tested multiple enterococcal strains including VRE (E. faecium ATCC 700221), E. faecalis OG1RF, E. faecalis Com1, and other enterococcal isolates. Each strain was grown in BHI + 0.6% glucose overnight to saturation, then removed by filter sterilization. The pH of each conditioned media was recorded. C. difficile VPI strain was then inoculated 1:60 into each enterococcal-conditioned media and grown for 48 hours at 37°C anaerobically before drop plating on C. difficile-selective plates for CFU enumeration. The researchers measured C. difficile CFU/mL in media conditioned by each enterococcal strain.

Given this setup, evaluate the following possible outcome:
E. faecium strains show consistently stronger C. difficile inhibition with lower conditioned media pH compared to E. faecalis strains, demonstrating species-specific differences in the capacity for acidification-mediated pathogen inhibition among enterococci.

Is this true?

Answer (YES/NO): NO